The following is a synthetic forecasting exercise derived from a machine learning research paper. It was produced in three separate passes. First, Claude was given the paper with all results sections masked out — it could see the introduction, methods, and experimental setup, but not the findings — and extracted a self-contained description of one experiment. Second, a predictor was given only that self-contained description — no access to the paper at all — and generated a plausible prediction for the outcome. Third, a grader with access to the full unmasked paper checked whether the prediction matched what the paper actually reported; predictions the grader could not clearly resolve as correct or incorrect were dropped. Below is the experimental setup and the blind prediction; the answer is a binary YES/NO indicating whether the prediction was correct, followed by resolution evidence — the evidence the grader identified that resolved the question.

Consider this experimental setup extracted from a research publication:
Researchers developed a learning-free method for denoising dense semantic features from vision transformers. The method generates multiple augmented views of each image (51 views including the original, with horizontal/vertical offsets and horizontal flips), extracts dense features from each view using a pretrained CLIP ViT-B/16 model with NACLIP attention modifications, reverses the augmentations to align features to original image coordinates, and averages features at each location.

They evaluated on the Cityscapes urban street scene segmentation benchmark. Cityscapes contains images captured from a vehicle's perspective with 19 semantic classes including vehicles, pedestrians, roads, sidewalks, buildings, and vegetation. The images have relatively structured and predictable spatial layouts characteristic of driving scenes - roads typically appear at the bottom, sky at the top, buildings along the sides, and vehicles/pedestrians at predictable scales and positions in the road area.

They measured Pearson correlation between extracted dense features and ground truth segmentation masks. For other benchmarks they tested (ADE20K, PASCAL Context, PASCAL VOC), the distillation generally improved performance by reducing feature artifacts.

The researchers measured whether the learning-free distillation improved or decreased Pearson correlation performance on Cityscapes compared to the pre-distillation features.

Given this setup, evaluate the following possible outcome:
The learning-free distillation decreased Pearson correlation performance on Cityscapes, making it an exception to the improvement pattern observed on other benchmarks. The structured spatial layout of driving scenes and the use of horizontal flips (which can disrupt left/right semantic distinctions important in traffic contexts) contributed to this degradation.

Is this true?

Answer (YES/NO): YES